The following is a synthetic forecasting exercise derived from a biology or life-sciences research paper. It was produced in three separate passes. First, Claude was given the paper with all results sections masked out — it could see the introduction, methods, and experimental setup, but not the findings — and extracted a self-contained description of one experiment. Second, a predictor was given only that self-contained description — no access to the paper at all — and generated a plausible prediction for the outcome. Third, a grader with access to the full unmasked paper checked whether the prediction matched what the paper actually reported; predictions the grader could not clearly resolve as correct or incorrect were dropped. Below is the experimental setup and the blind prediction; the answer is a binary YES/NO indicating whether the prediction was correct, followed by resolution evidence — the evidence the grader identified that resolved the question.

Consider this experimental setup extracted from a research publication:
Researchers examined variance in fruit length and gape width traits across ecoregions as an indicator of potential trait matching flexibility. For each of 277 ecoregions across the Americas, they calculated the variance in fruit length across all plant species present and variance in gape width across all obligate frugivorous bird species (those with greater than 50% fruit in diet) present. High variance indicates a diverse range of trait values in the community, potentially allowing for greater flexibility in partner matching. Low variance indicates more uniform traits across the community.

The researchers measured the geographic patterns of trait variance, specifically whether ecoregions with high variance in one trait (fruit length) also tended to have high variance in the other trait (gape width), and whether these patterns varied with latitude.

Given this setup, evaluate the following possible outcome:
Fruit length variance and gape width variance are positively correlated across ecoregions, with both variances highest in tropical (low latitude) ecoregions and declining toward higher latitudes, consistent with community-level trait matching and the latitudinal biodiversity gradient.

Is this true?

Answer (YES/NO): NO